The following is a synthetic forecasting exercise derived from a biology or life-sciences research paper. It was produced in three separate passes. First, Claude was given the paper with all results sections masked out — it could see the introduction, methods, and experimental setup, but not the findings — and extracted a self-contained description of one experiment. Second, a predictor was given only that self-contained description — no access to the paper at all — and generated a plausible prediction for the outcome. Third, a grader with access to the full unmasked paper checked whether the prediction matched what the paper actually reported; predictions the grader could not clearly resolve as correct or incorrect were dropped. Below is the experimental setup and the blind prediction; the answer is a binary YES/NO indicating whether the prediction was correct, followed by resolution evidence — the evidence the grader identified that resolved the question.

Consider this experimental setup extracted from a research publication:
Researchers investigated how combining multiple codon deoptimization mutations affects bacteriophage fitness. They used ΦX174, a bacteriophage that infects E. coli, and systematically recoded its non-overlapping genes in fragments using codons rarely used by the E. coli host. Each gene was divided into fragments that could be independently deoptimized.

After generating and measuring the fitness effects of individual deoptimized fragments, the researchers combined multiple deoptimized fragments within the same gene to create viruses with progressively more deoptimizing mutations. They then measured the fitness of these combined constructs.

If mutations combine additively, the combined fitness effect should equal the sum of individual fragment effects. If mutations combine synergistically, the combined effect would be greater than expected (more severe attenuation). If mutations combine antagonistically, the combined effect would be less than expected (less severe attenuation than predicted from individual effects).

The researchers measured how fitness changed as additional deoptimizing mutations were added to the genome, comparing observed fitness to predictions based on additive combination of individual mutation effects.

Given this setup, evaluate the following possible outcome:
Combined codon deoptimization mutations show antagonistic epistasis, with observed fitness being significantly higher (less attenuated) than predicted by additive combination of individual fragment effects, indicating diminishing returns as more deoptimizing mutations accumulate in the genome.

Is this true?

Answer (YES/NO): NO